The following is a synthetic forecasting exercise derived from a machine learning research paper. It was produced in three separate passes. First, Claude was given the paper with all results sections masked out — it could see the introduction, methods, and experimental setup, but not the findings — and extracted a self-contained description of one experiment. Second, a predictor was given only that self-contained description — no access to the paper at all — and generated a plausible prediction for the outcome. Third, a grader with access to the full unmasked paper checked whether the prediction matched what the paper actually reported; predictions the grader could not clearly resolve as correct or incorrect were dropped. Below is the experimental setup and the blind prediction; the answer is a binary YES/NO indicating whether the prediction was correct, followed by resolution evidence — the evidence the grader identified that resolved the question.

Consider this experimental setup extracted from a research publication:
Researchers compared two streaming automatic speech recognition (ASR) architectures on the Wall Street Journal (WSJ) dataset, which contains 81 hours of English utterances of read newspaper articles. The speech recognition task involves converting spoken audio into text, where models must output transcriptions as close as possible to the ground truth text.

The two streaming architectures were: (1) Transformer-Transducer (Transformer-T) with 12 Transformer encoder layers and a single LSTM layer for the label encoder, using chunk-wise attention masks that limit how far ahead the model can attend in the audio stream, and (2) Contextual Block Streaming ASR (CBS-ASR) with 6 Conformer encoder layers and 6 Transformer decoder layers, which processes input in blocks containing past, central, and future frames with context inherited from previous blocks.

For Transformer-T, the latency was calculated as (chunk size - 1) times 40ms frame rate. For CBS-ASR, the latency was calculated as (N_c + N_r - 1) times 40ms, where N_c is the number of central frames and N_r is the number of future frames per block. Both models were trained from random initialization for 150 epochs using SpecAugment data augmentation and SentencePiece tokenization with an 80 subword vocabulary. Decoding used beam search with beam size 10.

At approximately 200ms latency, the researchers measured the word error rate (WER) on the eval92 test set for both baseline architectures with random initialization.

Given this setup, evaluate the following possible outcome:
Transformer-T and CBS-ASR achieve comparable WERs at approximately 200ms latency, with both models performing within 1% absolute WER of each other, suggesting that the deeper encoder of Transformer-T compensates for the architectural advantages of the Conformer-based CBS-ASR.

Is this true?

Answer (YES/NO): YES